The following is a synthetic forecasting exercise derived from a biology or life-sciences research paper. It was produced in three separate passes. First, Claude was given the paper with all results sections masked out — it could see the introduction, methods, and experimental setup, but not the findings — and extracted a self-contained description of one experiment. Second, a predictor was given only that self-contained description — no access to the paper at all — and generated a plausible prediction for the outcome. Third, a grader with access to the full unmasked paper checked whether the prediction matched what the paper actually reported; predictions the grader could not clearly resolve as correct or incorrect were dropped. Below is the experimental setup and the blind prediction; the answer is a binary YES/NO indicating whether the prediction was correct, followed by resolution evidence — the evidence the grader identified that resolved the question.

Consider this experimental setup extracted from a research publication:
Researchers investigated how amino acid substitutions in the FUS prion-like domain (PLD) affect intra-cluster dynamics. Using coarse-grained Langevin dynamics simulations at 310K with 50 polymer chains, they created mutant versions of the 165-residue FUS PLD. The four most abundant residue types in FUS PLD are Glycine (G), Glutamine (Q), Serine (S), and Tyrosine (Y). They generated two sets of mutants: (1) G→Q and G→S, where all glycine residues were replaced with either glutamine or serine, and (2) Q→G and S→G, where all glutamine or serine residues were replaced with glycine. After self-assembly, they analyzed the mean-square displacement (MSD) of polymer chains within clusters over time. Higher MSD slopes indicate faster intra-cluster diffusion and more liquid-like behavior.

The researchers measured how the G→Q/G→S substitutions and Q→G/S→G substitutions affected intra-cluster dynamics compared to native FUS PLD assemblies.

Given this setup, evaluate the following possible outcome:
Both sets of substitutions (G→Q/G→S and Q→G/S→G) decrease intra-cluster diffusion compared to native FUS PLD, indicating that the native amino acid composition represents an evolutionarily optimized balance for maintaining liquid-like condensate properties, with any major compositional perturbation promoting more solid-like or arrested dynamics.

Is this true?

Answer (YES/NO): NO